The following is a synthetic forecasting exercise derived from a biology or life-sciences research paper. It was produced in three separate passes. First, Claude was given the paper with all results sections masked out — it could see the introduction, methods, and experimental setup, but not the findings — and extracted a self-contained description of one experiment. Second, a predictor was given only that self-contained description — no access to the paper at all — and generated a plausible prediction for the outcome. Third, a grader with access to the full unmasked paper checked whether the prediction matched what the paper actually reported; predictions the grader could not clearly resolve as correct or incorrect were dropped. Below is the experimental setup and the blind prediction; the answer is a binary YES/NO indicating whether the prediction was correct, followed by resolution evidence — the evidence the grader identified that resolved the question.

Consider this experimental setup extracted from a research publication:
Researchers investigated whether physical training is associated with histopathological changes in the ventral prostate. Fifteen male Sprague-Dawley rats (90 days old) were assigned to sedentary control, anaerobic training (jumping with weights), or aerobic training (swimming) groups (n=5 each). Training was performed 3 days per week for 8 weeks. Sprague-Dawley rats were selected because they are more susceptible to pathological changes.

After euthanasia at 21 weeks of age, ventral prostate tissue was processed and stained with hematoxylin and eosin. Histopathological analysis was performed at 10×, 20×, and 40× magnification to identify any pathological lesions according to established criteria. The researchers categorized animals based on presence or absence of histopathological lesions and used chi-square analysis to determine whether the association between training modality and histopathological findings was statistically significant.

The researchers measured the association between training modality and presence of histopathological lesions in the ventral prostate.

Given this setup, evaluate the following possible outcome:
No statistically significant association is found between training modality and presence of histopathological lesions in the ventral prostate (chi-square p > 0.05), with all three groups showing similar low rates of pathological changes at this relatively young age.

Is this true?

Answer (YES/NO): NO